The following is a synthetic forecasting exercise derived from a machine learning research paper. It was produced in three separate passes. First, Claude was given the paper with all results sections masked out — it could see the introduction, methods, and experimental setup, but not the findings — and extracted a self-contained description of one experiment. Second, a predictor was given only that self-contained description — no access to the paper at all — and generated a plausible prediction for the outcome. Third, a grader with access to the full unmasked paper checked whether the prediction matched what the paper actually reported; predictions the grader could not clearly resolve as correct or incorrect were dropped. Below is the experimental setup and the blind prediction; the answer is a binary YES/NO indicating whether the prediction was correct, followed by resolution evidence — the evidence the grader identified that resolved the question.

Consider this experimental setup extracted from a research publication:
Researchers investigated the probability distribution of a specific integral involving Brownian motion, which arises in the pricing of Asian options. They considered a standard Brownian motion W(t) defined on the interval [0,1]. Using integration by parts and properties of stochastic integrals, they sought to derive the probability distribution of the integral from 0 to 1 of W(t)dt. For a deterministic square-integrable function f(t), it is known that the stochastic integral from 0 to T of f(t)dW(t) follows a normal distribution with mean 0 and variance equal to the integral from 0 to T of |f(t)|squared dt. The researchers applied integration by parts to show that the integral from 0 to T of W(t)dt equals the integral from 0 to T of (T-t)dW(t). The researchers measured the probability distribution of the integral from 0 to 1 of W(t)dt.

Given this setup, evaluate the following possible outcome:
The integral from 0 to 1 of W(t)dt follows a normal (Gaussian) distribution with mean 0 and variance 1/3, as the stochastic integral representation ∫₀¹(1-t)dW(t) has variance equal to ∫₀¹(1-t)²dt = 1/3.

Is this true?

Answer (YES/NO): YES